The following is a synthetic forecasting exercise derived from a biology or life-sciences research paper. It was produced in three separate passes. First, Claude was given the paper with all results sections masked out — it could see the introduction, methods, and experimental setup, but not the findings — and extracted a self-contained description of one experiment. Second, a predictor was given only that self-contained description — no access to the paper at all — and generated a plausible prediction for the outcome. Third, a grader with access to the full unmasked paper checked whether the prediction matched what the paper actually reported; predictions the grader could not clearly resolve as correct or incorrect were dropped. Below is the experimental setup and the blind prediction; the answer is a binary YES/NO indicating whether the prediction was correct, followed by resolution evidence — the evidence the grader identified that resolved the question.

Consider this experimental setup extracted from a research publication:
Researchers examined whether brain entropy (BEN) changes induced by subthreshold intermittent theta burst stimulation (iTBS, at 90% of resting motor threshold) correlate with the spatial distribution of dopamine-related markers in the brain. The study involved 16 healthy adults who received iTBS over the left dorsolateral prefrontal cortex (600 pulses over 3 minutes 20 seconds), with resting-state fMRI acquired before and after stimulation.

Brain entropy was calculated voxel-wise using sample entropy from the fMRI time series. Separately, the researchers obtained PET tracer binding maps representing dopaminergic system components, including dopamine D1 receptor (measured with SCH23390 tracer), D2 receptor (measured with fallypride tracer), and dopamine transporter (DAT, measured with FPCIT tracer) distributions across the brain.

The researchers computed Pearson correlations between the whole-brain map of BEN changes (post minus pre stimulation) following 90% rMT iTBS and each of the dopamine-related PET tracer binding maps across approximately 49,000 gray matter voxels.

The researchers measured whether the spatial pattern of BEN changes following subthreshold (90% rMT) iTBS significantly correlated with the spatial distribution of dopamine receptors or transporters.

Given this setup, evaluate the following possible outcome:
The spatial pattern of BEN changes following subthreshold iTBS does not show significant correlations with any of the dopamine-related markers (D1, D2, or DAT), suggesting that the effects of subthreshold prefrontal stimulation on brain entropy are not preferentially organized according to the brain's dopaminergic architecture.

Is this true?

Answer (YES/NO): YES